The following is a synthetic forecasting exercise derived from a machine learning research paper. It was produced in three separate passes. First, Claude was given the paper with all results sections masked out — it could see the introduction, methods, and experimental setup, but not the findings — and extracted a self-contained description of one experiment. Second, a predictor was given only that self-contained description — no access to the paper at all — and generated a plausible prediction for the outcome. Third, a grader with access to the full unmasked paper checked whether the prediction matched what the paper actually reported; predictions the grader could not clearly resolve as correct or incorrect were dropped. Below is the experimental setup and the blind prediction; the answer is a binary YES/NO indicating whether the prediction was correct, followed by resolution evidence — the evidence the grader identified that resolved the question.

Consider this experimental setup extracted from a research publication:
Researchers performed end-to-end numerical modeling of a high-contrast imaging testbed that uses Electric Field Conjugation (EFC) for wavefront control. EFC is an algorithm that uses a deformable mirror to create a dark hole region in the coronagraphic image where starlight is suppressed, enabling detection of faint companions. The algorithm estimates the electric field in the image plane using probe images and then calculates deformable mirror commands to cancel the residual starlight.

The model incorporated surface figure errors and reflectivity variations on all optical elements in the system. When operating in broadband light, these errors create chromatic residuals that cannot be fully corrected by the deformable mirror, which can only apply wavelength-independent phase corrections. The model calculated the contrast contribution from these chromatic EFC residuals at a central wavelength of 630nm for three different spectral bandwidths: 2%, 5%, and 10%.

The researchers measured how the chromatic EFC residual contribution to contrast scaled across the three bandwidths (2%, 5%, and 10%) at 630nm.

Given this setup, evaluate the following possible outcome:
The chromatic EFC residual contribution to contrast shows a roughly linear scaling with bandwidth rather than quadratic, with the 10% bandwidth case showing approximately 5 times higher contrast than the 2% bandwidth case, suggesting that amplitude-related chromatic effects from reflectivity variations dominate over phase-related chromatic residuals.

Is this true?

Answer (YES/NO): NO